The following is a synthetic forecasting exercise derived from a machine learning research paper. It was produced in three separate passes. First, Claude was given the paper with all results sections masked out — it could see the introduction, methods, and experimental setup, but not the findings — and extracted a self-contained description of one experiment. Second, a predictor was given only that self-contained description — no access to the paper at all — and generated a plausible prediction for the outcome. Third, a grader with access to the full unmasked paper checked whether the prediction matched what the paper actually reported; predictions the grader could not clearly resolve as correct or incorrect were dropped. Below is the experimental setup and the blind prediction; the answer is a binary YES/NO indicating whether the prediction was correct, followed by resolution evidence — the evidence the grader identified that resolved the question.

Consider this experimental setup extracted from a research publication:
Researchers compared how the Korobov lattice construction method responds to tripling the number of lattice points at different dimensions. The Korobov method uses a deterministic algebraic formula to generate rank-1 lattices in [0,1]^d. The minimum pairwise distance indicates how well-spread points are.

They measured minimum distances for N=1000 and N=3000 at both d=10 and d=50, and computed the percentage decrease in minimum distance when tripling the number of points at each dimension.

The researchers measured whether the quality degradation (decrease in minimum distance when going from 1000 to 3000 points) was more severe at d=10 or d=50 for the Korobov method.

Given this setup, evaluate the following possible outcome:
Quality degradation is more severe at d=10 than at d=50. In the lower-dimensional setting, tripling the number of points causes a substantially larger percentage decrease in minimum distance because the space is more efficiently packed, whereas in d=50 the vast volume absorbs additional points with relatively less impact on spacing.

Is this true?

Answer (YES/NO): NO